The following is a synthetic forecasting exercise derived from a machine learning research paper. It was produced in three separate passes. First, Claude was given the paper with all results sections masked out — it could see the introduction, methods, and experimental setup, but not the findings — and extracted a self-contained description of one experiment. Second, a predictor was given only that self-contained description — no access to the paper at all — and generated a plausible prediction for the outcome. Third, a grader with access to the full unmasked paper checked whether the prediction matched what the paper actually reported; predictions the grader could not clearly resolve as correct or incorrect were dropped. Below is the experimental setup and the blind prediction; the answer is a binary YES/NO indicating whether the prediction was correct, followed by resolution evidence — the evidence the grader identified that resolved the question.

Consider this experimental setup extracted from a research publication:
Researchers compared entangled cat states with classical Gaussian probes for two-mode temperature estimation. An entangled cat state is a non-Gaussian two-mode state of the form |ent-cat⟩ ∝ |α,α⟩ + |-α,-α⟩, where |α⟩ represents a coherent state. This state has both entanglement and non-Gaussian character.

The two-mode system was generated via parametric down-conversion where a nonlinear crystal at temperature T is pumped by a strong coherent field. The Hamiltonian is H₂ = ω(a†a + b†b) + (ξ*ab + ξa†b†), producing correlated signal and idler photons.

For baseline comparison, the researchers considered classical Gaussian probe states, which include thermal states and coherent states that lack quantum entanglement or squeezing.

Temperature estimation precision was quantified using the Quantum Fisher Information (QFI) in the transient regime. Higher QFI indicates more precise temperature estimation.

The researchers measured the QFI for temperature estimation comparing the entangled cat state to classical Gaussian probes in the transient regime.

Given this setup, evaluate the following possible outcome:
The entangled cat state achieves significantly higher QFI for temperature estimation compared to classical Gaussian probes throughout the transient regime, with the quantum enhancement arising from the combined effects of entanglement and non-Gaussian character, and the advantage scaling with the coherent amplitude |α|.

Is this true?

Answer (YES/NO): NO